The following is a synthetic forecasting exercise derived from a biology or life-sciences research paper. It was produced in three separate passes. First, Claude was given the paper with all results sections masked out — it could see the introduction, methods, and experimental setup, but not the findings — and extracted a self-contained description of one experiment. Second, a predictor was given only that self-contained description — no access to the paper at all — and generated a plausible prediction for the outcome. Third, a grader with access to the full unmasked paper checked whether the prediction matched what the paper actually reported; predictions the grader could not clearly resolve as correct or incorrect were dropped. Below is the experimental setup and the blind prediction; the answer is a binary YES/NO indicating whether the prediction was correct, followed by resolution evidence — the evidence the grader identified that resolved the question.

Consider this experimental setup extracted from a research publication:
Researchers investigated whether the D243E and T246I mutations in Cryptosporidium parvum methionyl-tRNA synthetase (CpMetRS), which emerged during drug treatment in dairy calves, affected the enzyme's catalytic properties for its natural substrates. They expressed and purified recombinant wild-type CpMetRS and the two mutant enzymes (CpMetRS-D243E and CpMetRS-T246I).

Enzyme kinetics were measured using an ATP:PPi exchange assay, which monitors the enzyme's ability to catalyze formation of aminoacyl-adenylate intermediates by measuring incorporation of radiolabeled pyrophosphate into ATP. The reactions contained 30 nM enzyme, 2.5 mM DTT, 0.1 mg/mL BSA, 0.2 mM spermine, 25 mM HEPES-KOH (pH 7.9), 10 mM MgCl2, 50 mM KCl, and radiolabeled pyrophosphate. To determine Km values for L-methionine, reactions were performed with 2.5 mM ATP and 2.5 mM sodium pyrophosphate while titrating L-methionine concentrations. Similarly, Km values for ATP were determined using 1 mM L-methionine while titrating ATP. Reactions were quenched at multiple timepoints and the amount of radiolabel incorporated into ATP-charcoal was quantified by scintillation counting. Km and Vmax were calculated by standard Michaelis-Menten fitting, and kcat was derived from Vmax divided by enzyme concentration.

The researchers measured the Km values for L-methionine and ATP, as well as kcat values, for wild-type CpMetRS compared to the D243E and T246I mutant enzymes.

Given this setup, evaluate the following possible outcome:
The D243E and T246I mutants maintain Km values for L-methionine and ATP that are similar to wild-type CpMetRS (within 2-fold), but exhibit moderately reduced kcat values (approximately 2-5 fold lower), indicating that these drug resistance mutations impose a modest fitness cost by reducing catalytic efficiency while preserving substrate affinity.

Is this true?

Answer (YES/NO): NO